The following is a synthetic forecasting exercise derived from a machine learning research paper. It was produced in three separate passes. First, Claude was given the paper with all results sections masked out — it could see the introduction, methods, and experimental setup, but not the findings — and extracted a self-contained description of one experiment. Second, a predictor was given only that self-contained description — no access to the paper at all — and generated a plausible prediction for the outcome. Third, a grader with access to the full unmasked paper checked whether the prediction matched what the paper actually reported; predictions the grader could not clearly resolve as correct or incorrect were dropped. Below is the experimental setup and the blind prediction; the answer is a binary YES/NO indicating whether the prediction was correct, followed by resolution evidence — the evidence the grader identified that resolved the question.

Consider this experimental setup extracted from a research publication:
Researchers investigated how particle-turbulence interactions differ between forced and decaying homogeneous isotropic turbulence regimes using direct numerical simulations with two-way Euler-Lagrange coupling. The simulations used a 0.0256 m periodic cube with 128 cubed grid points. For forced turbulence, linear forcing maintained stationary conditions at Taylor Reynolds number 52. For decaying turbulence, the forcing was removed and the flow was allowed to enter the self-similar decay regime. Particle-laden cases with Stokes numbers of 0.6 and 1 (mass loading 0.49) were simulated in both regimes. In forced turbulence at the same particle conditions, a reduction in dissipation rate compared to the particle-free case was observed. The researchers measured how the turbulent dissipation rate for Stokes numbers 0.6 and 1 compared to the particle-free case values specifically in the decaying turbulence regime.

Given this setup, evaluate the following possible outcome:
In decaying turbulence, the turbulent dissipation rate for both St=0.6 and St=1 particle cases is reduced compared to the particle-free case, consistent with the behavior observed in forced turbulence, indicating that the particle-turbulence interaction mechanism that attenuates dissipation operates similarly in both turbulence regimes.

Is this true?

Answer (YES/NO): NO